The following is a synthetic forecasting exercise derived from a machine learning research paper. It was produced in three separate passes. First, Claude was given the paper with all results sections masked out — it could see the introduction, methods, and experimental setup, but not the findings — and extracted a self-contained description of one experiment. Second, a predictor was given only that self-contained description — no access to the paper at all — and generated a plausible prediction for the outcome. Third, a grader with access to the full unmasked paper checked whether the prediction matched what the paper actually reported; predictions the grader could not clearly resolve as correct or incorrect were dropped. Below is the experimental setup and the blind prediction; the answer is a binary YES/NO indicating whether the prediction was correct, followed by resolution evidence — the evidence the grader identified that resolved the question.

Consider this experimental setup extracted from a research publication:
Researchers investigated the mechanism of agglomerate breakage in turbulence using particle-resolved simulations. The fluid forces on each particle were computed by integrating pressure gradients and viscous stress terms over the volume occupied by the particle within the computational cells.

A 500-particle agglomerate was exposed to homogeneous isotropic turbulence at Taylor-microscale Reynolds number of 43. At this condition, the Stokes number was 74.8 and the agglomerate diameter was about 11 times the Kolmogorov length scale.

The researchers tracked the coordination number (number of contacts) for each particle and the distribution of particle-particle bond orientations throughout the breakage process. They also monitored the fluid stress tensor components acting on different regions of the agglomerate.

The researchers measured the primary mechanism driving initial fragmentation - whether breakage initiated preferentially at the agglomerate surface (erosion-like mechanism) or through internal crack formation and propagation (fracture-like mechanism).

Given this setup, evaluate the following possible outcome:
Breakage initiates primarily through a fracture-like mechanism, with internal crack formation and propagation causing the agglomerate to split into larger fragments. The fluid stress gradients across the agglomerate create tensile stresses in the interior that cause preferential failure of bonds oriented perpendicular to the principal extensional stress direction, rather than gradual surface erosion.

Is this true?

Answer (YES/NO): NO